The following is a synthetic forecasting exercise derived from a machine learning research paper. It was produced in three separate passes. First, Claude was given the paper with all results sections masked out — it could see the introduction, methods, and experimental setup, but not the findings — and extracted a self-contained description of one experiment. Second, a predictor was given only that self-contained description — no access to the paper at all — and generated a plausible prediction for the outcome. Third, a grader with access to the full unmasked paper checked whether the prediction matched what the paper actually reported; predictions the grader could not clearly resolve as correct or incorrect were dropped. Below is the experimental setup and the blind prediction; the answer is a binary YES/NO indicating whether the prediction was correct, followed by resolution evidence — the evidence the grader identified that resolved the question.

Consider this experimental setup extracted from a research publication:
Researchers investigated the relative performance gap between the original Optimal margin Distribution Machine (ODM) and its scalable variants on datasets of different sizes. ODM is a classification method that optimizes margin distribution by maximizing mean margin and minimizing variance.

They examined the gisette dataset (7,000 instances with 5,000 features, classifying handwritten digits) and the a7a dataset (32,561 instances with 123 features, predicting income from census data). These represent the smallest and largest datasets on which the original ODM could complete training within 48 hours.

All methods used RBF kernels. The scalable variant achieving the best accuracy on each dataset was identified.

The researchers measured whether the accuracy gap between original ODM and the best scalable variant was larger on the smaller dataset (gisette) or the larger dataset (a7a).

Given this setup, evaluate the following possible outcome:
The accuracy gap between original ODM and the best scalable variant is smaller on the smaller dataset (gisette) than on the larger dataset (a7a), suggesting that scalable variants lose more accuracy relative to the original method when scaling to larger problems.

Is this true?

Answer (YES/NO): YES